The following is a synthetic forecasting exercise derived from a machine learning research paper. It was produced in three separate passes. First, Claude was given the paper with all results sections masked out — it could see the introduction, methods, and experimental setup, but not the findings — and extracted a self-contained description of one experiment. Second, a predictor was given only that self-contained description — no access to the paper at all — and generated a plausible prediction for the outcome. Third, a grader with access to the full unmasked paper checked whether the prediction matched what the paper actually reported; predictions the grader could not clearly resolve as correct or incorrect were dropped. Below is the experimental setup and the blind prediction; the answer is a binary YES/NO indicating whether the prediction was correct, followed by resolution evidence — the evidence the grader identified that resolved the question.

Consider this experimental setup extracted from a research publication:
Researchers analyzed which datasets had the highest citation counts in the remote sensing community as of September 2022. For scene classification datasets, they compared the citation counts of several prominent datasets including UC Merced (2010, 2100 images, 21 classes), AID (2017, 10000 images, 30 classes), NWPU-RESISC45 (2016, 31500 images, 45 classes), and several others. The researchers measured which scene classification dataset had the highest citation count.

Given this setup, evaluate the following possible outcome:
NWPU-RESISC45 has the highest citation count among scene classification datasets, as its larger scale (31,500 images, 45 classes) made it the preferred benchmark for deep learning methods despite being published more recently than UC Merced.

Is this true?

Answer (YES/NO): NO